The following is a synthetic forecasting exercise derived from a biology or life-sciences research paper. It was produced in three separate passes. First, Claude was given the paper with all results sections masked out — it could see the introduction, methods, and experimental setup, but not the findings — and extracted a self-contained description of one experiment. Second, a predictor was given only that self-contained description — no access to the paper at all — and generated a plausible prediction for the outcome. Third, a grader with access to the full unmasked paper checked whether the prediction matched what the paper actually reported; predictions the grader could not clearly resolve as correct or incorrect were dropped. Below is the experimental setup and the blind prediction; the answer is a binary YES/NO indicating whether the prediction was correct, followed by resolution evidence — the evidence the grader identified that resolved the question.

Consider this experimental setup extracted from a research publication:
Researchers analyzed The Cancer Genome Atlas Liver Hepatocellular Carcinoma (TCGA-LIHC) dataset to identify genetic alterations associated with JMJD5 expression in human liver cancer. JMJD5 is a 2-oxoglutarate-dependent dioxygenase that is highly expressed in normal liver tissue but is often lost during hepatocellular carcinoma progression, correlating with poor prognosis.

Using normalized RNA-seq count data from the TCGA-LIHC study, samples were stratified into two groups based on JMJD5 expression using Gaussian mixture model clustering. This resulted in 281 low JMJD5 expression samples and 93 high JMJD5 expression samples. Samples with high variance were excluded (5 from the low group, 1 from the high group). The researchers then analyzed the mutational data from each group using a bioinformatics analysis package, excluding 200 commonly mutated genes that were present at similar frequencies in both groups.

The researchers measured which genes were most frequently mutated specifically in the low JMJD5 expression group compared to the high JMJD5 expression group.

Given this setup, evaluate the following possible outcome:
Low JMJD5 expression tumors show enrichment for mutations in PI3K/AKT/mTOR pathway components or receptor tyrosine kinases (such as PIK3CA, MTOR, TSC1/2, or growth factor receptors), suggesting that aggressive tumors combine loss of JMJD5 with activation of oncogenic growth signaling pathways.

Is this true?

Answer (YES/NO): NO